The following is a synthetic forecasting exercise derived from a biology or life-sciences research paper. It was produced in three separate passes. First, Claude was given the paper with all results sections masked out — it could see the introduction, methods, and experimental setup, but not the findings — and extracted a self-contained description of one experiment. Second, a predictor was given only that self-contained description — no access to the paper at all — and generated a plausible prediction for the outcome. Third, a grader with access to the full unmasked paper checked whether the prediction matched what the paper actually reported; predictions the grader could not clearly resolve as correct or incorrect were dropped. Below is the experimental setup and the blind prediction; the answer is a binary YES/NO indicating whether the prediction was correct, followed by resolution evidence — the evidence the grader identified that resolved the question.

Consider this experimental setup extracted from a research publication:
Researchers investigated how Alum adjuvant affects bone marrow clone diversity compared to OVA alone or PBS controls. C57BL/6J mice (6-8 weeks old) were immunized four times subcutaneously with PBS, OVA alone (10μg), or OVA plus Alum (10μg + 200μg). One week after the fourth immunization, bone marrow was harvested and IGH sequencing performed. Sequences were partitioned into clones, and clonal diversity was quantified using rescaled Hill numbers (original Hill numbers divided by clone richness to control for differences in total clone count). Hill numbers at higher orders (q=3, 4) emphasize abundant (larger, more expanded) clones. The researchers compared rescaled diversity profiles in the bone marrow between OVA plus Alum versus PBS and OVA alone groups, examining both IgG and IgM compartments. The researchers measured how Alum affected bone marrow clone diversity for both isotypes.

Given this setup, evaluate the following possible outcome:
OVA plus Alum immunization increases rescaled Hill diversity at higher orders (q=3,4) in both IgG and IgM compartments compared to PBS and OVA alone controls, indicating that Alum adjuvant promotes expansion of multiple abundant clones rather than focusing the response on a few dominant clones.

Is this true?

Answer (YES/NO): NO